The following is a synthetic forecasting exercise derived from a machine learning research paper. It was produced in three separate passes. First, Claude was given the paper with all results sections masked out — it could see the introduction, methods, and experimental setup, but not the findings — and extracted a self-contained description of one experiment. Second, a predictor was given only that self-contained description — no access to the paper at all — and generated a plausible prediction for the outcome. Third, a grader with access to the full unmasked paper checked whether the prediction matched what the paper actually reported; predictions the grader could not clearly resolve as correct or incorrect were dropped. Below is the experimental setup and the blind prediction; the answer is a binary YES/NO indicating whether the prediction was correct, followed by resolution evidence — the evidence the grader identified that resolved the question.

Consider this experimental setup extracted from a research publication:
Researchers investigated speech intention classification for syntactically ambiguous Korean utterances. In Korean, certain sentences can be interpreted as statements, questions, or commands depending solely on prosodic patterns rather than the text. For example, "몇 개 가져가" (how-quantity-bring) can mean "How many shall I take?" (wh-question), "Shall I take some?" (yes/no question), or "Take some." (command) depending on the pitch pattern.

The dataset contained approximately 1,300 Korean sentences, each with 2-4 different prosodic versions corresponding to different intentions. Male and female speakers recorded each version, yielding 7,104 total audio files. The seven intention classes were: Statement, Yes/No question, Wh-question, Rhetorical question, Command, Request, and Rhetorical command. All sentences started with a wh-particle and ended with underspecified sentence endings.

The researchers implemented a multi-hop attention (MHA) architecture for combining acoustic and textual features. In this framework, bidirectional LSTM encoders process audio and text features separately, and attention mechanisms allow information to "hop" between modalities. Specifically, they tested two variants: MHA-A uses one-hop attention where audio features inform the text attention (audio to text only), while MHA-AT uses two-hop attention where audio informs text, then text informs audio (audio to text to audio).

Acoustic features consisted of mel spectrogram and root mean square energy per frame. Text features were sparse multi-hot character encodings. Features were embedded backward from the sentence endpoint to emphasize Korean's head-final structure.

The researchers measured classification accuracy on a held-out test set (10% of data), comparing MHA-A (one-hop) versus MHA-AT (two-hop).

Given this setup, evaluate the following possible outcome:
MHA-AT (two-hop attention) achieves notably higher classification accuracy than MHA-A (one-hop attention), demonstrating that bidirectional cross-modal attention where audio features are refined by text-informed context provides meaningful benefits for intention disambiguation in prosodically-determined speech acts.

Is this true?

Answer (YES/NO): NO